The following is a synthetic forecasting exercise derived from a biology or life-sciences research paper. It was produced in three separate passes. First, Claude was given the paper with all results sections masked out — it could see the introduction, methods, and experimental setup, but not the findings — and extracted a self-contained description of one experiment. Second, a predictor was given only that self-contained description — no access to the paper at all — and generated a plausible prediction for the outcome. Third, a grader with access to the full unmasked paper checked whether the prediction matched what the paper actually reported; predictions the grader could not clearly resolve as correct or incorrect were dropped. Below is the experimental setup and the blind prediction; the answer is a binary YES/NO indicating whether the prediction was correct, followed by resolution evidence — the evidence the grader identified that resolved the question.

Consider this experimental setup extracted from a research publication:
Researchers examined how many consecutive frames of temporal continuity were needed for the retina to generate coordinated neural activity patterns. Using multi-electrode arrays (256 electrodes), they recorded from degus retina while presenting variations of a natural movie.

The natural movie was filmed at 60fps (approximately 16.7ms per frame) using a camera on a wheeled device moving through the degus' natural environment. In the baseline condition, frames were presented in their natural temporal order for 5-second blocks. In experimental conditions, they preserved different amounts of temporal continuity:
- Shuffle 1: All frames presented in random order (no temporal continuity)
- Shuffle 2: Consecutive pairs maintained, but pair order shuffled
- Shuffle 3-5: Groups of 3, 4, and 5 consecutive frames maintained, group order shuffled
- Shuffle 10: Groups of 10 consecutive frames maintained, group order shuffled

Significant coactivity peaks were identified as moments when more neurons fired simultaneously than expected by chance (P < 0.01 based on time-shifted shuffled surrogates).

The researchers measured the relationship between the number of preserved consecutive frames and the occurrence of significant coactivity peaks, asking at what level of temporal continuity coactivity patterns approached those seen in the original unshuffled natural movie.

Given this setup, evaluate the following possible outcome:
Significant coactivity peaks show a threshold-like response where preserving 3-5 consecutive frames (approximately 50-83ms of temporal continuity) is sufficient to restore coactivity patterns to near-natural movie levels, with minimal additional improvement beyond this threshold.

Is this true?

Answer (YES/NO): NO